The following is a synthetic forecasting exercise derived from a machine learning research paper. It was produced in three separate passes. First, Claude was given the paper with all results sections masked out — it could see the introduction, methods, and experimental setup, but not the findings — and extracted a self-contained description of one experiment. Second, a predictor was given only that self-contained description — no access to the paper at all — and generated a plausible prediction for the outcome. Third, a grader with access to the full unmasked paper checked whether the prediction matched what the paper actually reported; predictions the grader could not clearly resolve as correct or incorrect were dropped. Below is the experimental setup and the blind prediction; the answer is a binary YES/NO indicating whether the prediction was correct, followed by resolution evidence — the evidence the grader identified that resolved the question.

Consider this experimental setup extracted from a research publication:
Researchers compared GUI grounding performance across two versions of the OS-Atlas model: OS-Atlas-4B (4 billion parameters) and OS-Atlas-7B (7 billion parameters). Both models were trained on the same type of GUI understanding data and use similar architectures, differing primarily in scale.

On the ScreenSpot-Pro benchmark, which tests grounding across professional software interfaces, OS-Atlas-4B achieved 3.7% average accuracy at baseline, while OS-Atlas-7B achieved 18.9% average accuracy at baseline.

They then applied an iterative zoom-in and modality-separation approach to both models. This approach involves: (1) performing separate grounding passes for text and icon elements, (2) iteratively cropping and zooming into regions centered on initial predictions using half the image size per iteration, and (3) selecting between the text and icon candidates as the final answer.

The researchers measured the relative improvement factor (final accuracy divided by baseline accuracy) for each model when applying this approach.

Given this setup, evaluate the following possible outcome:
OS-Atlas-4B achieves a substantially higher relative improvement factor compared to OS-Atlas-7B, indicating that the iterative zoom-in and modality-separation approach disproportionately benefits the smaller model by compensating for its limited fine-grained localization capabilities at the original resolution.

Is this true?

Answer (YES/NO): NO